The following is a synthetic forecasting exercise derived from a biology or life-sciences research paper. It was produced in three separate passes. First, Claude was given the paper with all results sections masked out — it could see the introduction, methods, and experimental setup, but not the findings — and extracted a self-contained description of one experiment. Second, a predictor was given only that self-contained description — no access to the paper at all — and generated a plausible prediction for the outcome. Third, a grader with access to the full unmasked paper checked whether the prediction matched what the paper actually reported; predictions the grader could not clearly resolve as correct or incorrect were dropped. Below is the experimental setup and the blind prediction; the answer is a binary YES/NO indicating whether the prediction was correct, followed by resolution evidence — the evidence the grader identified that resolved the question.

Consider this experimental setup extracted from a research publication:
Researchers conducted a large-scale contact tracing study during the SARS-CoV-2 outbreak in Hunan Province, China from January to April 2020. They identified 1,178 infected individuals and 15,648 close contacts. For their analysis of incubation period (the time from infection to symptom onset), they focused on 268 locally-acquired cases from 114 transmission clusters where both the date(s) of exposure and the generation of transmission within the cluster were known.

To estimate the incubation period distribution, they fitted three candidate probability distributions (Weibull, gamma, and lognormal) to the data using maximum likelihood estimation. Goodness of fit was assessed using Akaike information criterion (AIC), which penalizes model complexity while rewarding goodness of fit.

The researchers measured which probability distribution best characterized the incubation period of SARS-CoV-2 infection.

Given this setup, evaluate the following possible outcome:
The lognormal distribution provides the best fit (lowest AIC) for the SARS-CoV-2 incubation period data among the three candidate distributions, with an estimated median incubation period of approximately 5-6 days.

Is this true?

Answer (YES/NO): NO